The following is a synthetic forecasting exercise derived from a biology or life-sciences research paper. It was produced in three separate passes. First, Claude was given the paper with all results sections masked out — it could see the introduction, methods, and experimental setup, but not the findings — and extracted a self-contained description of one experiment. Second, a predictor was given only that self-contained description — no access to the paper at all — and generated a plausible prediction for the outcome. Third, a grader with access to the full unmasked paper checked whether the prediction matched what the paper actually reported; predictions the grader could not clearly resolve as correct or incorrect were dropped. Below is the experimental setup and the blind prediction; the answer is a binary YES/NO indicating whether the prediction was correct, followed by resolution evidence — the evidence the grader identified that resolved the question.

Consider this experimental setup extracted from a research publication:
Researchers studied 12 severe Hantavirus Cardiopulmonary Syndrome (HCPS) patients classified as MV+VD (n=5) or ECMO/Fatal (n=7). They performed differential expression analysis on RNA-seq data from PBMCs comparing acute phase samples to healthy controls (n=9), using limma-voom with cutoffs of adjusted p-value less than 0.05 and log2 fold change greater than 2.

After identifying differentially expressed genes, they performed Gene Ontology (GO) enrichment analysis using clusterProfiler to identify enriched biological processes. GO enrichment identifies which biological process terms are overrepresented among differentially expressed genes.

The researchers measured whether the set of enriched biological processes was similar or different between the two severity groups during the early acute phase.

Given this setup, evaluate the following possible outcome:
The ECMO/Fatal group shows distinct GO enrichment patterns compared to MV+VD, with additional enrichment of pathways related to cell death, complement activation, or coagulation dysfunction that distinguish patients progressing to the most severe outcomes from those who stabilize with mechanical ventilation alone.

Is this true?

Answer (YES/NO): NO